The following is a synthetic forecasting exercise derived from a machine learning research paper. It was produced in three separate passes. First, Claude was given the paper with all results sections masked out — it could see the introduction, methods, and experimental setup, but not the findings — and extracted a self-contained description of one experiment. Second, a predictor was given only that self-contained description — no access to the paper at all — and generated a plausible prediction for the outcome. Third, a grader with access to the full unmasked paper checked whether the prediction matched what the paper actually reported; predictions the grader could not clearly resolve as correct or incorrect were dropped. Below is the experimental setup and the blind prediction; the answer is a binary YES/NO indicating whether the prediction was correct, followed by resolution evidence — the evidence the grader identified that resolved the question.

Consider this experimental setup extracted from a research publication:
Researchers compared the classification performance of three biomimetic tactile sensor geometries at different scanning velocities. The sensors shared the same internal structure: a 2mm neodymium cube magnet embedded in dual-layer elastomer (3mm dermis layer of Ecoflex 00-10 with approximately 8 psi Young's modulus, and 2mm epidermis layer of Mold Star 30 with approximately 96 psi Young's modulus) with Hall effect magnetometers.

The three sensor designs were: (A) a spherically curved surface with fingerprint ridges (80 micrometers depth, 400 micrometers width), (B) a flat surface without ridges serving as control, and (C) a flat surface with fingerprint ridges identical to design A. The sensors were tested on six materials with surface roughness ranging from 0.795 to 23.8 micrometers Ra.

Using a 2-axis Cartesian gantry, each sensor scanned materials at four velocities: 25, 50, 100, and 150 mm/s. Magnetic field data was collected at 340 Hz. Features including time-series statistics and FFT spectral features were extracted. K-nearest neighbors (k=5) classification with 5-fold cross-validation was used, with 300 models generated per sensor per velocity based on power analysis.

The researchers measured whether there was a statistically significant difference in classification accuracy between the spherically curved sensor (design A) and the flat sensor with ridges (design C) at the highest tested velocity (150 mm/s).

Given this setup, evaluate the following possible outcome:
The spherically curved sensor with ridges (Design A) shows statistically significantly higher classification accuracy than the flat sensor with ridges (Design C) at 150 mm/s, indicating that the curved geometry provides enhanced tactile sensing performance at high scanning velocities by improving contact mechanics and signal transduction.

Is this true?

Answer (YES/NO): NO